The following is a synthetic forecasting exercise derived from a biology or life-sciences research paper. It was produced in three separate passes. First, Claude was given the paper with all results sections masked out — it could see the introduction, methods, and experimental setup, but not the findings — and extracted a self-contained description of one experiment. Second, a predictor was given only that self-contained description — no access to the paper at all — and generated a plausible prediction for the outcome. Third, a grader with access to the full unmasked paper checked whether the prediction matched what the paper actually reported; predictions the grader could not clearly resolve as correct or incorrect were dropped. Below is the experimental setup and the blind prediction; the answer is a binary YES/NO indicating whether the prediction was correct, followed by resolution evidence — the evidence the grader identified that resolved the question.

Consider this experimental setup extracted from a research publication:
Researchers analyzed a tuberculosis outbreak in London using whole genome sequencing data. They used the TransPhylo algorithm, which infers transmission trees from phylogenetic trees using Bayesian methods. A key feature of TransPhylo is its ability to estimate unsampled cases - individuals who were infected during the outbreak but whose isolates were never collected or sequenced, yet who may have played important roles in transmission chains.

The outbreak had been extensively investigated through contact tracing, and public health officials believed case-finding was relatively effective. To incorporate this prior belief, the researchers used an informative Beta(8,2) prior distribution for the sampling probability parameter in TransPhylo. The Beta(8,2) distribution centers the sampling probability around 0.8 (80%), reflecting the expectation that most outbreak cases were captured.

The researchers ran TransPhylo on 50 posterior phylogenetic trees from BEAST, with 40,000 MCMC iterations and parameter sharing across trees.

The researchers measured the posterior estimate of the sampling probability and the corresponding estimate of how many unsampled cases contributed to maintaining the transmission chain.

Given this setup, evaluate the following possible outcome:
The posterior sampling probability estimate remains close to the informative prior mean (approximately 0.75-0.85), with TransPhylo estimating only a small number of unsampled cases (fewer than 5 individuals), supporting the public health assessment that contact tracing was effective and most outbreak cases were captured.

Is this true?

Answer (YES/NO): NO